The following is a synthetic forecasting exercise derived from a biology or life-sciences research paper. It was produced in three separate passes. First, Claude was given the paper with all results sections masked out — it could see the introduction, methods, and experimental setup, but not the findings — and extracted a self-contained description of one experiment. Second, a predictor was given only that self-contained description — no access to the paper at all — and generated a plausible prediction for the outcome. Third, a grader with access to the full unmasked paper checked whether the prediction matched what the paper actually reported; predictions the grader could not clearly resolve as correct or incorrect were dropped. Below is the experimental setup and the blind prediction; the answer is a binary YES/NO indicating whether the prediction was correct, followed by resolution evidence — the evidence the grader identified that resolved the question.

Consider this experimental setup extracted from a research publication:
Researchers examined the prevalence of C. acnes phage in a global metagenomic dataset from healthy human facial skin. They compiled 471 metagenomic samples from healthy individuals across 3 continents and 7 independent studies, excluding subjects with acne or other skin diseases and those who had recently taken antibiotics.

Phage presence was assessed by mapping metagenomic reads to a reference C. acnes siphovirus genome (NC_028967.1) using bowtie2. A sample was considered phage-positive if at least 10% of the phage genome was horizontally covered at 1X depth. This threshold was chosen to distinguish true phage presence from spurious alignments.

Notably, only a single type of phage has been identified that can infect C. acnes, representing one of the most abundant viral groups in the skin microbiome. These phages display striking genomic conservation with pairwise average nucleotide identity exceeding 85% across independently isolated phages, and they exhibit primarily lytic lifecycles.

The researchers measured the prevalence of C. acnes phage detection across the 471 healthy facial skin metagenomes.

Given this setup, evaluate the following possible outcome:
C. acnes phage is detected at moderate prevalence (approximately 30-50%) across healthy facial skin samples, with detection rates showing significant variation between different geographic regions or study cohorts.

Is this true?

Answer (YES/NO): NO